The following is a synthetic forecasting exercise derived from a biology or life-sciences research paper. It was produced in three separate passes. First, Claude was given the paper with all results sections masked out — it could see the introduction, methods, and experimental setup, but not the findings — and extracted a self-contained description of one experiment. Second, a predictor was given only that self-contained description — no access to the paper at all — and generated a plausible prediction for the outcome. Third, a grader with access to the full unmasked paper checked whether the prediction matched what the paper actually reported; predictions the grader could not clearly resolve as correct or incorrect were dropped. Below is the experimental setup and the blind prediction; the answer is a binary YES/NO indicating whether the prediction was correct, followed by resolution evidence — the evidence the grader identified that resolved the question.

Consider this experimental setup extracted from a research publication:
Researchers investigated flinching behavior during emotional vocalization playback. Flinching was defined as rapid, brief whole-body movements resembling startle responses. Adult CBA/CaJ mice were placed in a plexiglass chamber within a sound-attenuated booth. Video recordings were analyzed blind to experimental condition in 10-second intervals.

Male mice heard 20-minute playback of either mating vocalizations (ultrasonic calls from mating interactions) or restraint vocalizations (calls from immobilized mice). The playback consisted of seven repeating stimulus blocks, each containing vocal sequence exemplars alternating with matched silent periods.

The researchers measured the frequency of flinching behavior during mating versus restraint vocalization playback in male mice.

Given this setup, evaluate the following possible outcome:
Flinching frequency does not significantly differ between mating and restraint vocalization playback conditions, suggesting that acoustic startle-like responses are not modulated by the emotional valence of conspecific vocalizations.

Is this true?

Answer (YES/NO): NO